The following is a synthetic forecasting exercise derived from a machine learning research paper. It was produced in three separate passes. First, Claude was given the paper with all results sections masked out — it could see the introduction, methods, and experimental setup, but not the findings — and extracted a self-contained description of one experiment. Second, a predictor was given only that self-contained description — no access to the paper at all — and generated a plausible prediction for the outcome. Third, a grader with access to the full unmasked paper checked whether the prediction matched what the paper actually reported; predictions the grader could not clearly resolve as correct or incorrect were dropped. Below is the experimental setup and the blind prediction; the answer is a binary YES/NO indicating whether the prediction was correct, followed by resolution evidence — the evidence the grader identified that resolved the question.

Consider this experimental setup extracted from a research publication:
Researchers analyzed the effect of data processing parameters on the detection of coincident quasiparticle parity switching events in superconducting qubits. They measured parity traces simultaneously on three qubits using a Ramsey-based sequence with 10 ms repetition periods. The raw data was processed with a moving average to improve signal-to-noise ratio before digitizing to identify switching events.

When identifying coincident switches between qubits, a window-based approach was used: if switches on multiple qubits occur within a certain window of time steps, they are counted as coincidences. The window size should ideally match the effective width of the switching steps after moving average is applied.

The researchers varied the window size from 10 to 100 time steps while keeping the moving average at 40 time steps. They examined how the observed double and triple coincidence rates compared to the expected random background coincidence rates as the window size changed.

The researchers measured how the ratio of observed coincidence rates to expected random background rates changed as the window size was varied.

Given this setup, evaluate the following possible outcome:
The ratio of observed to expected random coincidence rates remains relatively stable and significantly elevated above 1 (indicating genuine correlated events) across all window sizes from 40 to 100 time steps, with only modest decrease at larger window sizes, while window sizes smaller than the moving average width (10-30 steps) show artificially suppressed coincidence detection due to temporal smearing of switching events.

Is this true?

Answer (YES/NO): NO